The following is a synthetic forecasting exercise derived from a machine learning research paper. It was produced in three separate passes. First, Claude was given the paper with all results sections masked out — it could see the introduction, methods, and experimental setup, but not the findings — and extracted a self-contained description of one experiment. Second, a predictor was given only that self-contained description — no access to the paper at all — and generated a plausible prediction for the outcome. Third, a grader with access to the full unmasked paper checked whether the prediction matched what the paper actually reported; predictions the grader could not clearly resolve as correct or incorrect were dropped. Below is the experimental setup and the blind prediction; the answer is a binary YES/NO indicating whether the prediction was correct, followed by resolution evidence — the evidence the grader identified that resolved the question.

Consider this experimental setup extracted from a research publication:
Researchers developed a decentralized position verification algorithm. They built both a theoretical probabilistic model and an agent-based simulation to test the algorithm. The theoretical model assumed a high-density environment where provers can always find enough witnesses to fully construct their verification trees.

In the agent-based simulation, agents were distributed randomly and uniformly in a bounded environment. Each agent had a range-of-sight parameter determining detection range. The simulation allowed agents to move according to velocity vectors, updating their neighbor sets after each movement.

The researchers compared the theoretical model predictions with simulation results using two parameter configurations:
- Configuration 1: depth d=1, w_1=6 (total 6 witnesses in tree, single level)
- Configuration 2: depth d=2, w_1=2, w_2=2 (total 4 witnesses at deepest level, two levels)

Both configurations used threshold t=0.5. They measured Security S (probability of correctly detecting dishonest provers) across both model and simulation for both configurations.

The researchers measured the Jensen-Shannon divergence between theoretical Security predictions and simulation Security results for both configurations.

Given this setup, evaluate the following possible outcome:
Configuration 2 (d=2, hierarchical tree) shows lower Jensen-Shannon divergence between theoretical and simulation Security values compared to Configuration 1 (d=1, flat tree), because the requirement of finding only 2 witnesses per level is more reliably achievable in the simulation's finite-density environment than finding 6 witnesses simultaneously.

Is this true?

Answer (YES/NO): YES